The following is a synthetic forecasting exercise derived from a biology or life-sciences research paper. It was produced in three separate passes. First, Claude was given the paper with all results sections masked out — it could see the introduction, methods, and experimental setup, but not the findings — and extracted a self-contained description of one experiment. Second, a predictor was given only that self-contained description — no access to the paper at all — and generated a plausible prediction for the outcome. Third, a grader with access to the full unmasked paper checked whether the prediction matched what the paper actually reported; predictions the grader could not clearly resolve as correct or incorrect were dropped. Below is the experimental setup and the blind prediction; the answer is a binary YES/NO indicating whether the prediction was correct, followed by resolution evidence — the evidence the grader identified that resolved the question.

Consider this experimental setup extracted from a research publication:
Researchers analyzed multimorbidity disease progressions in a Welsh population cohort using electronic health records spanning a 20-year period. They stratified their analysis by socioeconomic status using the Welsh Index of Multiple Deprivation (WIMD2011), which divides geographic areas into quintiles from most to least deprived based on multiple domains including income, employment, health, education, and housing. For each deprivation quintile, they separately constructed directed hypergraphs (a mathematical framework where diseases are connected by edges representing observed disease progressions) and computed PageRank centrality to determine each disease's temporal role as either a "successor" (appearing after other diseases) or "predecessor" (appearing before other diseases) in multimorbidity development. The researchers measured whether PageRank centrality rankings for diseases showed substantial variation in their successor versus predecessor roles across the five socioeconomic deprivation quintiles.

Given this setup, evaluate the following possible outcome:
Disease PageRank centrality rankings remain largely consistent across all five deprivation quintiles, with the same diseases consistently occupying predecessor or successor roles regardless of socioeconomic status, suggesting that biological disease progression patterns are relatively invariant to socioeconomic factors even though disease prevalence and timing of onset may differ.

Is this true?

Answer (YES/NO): YES